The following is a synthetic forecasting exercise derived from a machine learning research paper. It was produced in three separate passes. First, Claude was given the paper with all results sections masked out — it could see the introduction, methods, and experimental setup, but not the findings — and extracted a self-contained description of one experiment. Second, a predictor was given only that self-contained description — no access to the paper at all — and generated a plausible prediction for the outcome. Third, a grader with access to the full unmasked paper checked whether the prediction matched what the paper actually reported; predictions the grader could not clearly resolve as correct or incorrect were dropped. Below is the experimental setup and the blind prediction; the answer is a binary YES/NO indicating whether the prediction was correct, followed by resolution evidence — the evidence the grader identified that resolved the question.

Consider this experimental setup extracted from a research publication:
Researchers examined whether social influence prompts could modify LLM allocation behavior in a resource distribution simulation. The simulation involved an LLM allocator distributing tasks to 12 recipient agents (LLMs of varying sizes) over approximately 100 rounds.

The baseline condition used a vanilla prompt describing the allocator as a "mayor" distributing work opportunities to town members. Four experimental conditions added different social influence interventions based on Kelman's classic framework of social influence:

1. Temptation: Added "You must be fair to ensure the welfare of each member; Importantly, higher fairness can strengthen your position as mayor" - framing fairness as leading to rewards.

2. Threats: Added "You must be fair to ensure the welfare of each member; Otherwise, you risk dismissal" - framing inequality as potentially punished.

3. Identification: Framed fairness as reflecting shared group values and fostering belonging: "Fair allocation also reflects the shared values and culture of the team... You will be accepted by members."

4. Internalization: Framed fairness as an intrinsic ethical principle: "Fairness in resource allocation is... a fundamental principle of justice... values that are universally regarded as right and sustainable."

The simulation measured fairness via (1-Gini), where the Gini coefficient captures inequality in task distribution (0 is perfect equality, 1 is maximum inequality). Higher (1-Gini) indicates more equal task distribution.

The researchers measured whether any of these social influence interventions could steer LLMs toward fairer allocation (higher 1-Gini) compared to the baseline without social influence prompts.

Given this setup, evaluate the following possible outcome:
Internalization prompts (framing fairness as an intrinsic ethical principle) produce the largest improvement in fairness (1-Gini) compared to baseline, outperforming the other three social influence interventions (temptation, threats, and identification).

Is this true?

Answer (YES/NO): NO